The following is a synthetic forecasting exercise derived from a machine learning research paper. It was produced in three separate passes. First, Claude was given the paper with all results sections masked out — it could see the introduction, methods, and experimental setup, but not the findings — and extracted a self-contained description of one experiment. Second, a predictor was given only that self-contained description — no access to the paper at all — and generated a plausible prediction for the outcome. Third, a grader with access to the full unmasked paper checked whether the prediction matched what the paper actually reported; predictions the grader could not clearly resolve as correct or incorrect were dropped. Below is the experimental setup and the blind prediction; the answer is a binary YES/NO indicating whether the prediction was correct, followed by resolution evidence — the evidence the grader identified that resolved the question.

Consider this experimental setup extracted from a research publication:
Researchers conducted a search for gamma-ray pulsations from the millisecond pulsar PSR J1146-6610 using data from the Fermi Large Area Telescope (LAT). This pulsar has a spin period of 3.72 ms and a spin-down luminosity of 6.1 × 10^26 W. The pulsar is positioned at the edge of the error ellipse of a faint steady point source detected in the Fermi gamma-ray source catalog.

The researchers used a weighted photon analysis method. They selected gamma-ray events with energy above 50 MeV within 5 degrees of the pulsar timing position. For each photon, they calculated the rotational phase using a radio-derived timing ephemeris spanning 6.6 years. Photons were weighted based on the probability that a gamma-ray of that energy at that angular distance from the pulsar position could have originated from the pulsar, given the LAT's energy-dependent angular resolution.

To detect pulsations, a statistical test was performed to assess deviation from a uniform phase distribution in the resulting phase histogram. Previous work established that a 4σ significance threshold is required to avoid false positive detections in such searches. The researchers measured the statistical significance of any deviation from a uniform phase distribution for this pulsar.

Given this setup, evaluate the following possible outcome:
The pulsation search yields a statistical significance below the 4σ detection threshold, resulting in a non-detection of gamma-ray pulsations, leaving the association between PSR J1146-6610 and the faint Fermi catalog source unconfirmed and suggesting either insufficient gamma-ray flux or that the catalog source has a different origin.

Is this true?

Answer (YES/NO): YES